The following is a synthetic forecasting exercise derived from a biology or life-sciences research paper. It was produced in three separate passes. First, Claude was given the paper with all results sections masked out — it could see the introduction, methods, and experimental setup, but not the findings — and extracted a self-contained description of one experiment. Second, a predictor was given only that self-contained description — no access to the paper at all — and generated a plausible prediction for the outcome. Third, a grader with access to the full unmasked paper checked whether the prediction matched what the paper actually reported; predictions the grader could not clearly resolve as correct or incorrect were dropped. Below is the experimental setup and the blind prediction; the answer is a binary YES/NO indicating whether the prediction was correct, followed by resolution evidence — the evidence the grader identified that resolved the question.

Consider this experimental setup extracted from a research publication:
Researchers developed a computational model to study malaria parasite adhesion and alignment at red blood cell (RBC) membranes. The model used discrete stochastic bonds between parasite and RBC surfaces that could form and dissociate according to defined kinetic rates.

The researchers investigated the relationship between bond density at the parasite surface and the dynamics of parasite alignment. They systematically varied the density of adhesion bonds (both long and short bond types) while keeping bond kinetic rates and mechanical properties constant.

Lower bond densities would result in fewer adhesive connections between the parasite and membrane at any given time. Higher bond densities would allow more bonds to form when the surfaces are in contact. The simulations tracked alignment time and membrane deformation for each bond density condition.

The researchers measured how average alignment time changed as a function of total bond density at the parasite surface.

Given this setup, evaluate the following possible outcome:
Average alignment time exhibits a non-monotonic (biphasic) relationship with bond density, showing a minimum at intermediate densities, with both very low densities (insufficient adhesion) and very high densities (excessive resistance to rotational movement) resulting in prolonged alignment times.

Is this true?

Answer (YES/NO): NO